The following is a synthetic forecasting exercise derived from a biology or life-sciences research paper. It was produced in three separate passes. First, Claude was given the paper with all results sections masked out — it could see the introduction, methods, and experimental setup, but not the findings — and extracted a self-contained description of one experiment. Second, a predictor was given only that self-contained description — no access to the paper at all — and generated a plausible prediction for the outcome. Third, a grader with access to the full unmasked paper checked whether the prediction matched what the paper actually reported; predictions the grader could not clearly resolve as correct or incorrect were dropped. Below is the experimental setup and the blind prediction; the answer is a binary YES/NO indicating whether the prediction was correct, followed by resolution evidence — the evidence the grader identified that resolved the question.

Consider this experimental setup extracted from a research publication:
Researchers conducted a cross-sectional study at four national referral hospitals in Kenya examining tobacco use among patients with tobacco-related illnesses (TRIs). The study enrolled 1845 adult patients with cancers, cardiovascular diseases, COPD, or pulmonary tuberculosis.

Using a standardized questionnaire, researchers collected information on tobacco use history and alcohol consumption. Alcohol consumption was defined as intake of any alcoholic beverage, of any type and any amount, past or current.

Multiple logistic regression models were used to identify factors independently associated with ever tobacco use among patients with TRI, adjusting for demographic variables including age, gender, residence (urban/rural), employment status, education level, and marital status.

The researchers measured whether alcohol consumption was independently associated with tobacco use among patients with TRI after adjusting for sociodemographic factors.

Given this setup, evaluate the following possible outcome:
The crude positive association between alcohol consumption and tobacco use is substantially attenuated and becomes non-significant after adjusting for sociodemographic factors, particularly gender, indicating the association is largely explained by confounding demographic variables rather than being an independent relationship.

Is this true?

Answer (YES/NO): NO